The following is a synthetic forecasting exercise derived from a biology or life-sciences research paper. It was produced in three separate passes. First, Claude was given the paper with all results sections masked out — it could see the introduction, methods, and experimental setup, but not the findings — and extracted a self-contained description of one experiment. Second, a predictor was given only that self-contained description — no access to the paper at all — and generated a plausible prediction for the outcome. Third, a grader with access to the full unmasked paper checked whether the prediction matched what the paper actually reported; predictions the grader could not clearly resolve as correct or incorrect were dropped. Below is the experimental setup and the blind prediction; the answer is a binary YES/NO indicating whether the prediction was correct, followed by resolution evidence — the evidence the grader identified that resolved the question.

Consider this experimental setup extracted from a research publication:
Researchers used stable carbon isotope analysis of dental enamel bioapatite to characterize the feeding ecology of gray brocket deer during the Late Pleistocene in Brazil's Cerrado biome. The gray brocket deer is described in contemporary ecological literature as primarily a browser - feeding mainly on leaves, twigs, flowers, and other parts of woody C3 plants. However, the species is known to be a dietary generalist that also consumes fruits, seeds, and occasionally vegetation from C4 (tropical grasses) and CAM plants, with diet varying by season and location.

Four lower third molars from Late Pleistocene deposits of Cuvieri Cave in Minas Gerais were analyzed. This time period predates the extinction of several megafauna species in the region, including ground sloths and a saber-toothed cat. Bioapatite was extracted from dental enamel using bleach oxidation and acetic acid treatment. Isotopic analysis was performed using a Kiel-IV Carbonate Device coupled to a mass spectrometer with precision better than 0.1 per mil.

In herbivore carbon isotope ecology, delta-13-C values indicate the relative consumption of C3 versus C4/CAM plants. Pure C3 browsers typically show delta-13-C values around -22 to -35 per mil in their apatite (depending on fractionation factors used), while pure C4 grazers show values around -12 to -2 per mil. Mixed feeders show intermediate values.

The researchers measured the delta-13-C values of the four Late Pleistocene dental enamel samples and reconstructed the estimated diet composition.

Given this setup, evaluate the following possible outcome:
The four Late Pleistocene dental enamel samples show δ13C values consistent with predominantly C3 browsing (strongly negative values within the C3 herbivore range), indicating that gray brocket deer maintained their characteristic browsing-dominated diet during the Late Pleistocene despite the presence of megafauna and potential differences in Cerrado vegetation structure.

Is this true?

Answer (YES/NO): YES